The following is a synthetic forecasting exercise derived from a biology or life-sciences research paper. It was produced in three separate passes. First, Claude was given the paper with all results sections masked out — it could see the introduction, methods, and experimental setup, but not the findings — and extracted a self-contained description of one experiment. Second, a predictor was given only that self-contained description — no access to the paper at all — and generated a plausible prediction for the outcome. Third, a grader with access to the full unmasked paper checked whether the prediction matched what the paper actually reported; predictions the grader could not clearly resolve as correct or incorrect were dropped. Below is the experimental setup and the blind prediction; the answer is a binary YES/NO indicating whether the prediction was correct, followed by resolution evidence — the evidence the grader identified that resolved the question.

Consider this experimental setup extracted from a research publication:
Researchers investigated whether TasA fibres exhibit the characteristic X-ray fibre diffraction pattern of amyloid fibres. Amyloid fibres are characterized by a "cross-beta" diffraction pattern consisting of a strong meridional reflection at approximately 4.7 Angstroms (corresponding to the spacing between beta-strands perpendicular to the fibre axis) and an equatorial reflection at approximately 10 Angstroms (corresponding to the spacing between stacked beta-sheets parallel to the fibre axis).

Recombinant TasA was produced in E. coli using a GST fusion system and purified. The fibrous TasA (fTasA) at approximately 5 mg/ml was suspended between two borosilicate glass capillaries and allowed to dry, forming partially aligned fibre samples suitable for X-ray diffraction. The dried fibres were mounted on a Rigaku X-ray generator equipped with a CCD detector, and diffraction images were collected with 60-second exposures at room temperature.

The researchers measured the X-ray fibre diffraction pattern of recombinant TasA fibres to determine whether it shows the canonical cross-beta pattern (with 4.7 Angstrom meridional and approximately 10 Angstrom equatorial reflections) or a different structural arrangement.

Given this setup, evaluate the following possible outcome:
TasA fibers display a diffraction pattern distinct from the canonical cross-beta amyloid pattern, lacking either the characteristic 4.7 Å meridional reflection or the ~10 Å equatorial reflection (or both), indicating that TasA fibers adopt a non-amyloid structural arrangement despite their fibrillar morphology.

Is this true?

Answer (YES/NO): YES